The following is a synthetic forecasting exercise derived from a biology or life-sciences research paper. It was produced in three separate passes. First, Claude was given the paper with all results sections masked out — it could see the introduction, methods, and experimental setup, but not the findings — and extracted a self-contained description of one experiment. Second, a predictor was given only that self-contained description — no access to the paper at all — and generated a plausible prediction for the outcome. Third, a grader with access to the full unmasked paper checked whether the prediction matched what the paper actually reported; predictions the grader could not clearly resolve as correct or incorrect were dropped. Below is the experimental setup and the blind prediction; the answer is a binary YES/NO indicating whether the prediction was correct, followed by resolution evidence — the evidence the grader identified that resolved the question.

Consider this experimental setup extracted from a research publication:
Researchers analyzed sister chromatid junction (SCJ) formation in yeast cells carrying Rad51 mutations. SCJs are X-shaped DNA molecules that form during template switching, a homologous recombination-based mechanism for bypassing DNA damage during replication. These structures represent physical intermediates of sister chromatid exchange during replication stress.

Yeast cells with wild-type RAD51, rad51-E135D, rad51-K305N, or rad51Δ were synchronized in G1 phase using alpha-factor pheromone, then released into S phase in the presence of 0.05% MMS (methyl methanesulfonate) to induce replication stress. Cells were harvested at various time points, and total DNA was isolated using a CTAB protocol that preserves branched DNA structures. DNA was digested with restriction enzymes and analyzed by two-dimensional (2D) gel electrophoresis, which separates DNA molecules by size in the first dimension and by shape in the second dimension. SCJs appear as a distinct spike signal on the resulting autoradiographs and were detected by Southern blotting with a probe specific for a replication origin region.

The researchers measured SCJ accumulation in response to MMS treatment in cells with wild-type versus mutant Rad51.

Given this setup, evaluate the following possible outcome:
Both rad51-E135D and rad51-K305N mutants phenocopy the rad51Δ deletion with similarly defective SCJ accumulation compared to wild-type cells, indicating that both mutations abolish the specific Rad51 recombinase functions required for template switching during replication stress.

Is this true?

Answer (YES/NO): NO